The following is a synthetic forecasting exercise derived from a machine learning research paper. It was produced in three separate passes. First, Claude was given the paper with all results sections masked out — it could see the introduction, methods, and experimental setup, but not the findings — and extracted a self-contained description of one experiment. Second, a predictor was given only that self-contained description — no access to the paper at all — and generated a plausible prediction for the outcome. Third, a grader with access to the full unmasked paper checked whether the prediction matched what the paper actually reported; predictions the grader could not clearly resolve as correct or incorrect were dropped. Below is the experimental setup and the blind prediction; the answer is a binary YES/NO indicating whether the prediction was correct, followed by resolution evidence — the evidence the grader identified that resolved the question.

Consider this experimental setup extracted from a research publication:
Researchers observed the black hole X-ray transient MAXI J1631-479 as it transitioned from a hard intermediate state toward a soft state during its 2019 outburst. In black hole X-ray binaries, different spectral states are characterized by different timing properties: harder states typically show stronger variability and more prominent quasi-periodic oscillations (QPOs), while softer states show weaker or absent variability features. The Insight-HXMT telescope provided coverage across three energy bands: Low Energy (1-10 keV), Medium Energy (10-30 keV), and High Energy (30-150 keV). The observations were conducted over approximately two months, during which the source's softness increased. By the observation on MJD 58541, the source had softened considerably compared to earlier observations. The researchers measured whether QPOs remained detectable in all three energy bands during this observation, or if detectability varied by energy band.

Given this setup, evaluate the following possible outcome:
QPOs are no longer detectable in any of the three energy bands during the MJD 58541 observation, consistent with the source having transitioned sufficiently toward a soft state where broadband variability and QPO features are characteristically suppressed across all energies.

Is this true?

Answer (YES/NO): NO